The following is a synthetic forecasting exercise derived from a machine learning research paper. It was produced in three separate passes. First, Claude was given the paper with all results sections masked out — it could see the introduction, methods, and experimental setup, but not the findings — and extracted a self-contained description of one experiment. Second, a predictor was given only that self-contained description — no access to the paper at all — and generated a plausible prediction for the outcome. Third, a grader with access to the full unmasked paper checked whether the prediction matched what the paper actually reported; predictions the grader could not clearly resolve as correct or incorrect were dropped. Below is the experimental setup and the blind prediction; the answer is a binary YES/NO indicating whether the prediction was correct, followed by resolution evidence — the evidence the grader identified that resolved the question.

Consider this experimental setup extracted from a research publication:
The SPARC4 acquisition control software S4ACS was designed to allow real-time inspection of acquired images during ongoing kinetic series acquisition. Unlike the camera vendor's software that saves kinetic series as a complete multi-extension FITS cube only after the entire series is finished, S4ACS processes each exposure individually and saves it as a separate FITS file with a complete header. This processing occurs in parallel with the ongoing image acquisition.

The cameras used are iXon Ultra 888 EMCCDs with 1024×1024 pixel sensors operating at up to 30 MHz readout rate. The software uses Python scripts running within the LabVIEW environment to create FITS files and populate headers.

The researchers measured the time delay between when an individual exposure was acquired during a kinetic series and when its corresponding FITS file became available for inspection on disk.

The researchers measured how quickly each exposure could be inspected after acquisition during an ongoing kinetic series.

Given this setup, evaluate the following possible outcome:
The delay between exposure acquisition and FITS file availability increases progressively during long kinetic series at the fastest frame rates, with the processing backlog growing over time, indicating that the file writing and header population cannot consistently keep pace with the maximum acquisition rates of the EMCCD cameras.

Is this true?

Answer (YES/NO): NO